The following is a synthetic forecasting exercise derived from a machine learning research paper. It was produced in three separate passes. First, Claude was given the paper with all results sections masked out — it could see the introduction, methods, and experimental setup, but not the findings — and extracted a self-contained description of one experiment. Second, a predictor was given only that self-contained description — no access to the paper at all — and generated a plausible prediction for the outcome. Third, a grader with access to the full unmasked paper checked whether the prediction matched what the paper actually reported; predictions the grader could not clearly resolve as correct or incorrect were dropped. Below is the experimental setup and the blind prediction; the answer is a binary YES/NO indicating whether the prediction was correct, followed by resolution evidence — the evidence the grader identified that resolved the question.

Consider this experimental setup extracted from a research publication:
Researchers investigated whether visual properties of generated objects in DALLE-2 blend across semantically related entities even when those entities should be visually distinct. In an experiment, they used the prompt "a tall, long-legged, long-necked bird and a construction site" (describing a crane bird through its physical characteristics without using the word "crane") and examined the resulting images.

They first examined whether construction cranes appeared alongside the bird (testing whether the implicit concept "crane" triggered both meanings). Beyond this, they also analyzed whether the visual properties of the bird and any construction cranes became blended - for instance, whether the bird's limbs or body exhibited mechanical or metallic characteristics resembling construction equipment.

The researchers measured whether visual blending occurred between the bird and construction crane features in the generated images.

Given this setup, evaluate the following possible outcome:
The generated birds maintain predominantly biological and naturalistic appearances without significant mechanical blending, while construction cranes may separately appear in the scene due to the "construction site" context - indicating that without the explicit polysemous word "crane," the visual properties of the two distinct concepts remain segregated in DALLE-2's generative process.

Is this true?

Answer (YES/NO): NO